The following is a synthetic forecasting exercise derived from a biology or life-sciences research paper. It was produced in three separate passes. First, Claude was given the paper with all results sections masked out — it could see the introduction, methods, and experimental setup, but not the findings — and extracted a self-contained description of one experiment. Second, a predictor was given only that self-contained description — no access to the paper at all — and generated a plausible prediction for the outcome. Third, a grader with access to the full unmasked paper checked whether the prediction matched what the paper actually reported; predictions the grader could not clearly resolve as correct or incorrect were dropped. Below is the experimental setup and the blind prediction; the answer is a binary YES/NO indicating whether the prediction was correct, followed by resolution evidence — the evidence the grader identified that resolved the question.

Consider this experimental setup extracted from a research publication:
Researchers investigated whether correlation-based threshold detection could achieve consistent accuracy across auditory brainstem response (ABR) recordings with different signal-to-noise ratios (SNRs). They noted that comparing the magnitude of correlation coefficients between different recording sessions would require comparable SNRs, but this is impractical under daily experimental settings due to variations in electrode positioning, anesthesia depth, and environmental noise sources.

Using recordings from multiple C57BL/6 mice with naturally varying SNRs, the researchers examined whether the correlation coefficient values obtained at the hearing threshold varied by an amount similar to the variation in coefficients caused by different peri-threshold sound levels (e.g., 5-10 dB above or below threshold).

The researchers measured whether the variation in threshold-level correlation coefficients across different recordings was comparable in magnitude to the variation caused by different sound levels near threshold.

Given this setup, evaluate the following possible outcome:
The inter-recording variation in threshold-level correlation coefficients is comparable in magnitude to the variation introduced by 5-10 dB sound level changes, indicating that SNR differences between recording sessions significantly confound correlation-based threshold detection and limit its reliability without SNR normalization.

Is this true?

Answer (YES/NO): YES